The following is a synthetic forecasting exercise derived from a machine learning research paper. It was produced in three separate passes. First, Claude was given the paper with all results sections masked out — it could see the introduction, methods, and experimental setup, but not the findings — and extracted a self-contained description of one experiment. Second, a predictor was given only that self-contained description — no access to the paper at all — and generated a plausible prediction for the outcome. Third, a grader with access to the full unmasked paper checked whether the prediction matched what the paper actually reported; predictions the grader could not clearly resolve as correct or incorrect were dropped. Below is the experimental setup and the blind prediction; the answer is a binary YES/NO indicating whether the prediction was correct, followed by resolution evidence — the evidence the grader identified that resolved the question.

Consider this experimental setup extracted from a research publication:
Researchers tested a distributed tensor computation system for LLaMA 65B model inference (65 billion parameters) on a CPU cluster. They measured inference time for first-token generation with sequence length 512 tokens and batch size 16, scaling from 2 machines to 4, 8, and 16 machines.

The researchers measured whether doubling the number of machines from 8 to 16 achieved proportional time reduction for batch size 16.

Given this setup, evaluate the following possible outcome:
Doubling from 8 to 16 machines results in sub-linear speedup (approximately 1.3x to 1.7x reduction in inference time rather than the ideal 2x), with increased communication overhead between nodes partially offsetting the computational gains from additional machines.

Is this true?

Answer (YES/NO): NO